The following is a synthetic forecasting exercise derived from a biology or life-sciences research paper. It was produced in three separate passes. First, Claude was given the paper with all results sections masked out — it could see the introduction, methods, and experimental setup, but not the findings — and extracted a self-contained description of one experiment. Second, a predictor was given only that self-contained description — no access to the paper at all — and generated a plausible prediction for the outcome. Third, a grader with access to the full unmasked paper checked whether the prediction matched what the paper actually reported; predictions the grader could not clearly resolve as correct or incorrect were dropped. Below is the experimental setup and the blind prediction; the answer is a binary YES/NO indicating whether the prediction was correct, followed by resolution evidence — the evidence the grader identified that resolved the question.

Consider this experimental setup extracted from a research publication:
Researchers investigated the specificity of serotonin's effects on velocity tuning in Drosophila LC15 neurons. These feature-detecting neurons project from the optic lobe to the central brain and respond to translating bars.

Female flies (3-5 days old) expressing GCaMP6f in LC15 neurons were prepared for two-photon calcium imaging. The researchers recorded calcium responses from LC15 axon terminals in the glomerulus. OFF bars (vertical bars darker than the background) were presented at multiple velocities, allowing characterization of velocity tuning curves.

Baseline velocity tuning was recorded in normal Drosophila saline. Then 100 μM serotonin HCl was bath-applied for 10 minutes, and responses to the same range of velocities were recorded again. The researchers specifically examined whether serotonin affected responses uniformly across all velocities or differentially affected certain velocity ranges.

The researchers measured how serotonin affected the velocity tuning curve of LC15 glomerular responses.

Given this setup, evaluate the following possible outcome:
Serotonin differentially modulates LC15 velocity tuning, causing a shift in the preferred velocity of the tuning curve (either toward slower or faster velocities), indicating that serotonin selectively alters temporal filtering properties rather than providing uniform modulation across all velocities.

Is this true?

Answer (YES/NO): NO